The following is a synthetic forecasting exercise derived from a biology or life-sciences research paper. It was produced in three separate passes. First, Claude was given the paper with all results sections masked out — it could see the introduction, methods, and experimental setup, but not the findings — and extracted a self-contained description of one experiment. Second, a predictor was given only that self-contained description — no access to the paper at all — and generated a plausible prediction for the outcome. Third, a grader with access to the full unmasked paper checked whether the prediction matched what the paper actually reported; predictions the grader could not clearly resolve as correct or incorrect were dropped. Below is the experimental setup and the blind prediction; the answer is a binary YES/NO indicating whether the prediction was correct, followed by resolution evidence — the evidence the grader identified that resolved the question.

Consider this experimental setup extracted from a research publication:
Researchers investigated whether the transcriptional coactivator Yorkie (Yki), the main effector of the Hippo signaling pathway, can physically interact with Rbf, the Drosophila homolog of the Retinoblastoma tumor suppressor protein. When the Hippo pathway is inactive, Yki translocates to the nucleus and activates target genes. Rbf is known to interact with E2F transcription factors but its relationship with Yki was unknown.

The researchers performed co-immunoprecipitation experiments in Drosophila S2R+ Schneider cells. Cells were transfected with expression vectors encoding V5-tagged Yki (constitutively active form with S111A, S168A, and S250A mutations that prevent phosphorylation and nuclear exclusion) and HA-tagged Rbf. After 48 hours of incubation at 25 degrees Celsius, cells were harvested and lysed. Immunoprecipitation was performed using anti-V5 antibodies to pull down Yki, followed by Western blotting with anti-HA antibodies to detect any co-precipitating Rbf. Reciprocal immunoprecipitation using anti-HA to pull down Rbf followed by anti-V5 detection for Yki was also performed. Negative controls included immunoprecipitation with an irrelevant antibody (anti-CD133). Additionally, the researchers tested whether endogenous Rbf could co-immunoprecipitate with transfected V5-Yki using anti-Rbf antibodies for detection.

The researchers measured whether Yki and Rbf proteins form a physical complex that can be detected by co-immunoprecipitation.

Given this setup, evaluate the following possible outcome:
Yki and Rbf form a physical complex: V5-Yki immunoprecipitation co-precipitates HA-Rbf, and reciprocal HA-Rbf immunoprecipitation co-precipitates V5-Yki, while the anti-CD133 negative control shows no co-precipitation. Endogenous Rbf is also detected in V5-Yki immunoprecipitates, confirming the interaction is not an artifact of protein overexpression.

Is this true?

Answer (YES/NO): NO